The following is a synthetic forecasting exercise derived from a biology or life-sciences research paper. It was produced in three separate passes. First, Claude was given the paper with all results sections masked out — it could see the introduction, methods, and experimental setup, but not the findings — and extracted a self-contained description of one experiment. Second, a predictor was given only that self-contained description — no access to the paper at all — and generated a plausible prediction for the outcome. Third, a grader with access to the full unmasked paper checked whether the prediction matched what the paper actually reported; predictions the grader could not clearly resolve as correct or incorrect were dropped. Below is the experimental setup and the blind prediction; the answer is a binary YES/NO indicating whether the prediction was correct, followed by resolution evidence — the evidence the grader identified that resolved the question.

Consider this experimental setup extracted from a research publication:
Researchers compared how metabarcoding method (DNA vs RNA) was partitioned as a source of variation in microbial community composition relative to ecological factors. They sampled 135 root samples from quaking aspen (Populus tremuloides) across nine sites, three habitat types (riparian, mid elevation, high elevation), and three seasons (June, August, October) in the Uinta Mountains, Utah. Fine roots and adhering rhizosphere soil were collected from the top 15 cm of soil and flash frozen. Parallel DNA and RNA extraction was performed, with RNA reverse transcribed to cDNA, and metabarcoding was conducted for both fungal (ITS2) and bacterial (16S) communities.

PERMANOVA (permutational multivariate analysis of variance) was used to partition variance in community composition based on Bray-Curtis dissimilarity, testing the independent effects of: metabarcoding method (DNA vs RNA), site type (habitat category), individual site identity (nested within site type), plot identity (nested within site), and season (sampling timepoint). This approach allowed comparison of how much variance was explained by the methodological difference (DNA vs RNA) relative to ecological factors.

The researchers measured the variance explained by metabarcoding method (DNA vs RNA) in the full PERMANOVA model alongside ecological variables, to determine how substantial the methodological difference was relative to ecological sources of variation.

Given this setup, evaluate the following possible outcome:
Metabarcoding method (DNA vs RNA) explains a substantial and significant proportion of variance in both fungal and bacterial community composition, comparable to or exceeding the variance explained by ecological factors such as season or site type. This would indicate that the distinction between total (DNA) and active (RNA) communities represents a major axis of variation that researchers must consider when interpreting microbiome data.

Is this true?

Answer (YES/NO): NO